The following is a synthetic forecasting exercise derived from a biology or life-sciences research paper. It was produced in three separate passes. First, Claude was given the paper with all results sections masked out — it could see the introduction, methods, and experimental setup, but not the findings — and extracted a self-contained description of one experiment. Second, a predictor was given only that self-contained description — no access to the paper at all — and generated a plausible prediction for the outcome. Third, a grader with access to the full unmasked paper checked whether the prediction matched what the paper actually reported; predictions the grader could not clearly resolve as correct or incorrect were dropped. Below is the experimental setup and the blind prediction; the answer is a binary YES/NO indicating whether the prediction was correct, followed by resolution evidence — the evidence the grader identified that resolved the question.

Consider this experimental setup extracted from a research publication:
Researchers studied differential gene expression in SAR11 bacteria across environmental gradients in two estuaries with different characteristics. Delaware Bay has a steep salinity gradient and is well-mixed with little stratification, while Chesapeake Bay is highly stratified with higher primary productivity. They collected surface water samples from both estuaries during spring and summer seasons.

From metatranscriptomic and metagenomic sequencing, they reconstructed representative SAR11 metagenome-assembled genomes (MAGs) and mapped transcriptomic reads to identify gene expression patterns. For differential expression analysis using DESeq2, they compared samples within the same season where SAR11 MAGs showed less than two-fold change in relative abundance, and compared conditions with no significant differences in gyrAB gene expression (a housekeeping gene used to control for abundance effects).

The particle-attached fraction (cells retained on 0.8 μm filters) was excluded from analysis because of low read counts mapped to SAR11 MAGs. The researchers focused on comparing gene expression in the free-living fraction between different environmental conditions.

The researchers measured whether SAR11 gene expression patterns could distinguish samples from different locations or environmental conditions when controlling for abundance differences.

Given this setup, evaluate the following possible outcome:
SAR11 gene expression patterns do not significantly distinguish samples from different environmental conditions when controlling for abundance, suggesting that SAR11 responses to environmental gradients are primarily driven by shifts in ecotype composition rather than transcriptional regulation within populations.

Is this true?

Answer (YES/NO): NO